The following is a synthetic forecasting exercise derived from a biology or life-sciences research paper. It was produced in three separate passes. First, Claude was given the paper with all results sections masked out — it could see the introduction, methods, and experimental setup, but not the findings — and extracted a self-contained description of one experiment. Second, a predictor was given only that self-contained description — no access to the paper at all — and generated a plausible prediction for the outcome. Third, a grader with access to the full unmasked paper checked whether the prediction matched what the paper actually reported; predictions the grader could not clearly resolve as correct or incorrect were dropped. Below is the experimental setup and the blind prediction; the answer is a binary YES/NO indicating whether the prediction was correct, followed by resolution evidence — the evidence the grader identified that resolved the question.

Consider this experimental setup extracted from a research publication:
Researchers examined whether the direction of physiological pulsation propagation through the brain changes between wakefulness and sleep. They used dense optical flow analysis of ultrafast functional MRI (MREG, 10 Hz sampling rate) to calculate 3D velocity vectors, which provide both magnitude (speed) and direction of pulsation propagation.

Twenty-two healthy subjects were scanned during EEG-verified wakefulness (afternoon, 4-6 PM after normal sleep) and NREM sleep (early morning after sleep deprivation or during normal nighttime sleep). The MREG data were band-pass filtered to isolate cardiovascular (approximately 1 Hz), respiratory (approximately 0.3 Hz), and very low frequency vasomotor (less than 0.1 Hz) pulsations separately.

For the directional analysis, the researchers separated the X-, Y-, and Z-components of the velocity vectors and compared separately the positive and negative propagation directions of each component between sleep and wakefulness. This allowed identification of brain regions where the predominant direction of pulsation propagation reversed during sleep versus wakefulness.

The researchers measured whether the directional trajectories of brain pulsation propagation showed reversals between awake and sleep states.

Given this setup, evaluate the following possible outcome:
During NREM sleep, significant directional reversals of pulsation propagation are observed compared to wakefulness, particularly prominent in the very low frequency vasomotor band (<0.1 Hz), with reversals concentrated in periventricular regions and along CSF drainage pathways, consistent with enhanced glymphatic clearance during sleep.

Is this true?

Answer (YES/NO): NO